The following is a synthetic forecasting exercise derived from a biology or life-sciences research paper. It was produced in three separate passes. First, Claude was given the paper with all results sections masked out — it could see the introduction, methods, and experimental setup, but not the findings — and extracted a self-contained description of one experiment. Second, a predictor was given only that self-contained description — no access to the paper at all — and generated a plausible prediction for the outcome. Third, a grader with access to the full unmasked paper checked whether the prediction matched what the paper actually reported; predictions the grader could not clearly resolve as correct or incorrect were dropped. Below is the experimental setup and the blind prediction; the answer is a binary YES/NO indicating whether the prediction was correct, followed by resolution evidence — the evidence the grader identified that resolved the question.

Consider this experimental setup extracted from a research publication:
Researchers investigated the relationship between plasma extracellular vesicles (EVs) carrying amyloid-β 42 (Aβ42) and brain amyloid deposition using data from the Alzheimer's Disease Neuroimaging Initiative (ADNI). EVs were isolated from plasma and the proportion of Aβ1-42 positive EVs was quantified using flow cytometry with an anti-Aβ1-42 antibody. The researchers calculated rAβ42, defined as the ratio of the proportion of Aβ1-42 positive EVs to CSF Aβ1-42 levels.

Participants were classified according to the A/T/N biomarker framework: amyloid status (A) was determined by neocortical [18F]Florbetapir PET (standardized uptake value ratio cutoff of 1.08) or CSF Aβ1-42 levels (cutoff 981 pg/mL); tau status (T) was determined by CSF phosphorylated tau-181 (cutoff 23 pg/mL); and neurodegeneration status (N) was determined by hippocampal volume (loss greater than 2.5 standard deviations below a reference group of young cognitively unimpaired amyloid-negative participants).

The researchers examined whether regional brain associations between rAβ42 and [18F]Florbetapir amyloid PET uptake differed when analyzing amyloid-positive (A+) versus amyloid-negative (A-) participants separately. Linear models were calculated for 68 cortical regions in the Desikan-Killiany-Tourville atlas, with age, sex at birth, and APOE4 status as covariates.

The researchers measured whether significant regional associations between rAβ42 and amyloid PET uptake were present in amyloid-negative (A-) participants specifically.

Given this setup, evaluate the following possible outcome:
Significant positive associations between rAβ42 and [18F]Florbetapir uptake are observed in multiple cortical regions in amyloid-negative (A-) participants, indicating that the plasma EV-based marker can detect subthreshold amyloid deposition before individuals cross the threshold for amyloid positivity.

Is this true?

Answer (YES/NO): NO